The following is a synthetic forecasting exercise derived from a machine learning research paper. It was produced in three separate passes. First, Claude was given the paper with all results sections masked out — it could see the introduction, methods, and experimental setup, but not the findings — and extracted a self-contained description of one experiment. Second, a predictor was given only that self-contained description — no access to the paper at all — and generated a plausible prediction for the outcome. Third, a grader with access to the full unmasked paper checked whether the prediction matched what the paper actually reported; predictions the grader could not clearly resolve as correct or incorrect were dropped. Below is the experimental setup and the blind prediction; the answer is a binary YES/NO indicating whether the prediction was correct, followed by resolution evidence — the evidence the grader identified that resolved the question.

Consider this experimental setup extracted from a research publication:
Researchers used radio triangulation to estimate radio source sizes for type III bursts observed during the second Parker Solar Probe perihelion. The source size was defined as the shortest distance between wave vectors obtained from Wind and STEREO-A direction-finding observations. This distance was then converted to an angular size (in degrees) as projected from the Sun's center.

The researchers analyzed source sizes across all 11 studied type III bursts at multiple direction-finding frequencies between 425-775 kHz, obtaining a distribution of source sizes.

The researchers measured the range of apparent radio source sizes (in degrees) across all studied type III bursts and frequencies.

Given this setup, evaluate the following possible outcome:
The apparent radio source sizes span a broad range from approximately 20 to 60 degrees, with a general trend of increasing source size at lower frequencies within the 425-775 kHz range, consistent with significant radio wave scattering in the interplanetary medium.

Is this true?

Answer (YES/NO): NO